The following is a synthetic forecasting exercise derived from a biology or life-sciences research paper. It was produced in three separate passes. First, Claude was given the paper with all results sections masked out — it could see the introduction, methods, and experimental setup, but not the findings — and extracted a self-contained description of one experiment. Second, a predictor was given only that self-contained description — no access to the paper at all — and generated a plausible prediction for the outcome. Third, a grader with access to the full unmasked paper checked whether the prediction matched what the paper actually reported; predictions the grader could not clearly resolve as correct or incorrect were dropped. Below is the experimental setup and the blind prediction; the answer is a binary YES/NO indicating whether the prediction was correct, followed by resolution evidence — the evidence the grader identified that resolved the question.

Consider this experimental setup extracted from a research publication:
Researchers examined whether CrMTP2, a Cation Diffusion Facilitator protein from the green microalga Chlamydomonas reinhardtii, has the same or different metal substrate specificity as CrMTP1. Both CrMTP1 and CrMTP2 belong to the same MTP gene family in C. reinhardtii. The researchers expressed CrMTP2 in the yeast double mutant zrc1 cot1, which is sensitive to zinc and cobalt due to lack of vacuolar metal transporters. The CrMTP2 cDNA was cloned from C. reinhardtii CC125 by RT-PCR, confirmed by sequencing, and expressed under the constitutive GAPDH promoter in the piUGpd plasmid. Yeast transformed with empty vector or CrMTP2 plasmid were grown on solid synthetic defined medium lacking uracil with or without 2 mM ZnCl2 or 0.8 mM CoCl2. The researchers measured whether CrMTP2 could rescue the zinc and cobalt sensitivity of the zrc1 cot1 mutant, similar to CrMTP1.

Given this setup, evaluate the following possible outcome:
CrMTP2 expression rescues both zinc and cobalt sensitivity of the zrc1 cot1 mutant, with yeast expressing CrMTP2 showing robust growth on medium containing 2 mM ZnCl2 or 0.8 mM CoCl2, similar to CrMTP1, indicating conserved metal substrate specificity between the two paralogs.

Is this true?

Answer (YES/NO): NO